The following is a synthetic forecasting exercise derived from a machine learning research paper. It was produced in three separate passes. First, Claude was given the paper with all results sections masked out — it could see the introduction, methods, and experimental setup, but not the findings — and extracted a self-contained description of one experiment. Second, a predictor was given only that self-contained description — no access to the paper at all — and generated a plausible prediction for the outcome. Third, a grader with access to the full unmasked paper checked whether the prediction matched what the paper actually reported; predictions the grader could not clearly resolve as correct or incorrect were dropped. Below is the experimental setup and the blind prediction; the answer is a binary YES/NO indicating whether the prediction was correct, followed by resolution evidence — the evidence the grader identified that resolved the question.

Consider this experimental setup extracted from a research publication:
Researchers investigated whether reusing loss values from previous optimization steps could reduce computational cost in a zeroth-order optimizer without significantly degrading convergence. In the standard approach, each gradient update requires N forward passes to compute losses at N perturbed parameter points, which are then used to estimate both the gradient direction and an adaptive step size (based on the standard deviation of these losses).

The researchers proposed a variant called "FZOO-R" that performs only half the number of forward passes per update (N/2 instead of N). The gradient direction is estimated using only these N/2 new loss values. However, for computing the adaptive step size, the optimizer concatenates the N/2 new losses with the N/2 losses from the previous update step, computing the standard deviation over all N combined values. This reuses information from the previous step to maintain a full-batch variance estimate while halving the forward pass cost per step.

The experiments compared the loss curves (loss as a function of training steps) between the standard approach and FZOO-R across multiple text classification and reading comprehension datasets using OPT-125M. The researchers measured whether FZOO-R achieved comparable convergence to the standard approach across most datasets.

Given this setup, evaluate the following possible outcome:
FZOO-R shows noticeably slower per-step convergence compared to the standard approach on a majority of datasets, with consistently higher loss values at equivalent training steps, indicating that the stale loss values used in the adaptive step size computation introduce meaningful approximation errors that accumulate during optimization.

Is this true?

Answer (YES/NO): NO